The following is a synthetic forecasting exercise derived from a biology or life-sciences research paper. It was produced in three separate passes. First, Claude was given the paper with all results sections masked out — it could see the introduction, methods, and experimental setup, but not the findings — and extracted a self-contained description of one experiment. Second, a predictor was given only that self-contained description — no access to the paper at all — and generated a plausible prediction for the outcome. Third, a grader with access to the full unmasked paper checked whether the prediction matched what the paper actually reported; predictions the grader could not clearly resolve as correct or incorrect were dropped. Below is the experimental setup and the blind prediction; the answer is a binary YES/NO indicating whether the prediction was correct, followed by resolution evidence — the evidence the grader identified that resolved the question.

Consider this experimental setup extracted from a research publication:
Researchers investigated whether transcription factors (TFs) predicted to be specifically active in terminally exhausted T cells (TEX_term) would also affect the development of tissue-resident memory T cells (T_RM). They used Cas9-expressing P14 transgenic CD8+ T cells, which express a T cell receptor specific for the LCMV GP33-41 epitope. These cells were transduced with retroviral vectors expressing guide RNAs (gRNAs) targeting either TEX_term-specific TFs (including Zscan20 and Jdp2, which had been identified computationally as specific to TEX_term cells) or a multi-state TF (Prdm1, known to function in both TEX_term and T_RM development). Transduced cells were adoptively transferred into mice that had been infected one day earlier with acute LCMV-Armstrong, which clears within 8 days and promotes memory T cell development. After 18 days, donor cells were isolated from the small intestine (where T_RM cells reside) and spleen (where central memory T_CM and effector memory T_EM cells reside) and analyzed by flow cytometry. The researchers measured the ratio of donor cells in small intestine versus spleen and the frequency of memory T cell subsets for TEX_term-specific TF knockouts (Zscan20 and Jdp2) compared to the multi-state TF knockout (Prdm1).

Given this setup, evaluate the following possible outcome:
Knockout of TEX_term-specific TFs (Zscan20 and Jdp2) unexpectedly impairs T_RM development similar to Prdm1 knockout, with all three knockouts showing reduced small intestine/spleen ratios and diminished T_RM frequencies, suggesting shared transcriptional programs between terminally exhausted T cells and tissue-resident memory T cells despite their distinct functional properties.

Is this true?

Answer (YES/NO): NO